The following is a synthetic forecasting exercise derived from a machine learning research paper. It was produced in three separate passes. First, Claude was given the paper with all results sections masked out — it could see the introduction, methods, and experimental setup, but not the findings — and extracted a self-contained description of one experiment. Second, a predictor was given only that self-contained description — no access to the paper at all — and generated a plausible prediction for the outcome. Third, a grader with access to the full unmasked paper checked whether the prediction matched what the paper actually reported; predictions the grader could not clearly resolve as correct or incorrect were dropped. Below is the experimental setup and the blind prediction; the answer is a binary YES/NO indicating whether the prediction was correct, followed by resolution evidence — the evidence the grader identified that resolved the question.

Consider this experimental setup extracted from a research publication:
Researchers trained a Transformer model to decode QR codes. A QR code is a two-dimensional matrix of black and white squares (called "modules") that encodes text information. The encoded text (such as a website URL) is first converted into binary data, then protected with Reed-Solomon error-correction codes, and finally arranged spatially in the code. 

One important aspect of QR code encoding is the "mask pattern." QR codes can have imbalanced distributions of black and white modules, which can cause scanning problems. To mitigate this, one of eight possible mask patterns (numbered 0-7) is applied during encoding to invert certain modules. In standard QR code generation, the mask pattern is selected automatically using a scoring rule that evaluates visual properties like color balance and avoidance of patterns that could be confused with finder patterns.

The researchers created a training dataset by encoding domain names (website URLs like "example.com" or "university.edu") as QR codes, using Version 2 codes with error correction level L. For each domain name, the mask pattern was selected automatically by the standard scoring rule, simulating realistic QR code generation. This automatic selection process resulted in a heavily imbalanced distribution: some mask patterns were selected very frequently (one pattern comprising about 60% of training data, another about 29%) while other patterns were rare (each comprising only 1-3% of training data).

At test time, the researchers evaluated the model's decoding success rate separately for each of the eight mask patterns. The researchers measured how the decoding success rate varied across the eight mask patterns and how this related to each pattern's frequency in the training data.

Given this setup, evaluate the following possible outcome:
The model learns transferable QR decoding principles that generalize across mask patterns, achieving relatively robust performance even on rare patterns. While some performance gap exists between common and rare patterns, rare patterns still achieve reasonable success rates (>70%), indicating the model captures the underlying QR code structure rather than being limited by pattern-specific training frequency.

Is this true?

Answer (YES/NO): NO